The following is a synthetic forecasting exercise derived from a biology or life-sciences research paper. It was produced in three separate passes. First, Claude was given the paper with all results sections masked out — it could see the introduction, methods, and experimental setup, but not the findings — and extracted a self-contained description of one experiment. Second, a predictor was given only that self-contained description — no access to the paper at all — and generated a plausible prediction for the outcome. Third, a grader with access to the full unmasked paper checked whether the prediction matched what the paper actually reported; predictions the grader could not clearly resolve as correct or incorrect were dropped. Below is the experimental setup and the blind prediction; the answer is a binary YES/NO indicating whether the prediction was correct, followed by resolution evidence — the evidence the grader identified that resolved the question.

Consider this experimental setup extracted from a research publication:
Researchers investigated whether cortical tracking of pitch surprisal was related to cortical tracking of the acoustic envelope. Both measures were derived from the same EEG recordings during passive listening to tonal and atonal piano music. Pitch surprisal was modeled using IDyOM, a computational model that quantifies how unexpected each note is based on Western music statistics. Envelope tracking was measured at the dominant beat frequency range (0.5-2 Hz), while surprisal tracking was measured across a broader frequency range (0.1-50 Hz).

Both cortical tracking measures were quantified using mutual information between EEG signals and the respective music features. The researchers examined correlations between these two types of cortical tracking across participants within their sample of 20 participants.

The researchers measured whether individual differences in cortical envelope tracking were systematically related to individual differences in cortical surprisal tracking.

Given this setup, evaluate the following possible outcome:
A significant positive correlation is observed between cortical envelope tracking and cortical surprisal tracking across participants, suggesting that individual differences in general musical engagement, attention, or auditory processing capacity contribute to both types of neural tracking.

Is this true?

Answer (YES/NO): NO